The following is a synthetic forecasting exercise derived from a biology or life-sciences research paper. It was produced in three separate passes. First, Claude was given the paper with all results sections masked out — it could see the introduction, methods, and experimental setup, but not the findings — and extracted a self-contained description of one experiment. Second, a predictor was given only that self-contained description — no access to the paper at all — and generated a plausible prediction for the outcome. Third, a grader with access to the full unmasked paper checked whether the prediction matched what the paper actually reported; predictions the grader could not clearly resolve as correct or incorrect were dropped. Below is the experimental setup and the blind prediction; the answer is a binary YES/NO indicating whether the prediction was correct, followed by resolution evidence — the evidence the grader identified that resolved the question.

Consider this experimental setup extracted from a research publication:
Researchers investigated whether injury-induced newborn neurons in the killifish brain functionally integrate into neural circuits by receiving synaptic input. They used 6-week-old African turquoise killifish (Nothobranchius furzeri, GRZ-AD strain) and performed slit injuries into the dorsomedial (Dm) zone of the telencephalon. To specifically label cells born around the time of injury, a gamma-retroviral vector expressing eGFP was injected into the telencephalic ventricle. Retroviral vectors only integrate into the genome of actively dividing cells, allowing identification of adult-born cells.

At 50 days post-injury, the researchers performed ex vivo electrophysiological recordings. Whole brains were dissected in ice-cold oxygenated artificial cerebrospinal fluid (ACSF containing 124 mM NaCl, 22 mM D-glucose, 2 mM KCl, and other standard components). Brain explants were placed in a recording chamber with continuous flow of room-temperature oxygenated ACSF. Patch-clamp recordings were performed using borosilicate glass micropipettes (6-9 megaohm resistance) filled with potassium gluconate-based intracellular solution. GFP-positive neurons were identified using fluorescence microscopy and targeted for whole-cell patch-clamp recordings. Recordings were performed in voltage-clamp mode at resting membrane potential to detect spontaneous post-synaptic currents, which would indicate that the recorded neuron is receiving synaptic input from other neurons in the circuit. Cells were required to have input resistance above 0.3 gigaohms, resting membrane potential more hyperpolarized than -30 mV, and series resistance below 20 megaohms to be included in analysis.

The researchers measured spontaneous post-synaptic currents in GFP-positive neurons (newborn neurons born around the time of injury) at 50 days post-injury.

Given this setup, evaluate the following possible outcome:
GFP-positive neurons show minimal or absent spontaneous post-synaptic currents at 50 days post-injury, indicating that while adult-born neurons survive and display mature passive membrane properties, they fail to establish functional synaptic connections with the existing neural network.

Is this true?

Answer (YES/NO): NO